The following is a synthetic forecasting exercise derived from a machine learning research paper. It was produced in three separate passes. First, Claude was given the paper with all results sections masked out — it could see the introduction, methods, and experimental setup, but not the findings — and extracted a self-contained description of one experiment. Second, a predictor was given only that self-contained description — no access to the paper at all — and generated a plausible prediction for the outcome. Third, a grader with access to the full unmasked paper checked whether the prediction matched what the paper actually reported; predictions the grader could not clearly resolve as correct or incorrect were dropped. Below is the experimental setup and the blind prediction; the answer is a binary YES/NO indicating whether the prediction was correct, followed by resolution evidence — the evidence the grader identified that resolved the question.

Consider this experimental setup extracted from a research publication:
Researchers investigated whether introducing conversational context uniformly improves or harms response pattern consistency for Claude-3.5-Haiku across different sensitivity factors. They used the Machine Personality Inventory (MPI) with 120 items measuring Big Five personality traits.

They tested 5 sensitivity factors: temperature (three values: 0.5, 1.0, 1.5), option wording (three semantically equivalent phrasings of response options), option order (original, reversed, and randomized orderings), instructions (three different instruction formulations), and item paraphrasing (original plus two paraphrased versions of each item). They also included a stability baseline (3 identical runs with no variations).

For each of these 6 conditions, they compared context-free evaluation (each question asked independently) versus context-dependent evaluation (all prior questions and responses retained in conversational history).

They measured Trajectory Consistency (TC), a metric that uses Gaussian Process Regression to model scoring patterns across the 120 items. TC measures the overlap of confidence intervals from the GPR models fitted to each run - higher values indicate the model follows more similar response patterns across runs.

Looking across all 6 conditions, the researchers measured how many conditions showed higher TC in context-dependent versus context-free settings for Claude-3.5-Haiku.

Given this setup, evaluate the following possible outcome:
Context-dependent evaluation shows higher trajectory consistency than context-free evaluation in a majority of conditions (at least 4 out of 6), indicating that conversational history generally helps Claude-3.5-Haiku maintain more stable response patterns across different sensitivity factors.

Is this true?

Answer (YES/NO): NO